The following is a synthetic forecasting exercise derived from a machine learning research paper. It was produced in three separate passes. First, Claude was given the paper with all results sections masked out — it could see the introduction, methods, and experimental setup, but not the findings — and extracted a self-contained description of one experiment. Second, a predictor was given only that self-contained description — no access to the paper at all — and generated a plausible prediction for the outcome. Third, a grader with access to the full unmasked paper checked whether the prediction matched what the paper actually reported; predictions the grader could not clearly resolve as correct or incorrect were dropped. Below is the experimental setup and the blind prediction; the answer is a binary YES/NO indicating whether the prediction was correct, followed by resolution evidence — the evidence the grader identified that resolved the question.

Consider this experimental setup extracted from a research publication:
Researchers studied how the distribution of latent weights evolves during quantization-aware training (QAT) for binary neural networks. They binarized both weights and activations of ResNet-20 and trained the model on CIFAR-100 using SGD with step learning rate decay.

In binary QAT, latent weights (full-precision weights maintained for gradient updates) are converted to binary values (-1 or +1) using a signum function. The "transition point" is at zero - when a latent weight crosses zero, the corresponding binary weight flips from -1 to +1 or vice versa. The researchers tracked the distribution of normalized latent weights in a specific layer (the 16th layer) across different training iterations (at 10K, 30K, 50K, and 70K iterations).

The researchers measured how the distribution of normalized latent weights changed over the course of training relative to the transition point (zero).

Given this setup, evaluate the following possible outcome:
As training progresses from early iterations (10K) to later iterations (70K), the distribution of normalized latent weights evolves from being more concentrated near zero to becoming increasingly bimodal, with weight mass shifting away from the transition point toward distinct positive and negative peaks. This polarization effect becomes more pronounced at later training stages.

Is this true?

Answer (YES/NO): NO